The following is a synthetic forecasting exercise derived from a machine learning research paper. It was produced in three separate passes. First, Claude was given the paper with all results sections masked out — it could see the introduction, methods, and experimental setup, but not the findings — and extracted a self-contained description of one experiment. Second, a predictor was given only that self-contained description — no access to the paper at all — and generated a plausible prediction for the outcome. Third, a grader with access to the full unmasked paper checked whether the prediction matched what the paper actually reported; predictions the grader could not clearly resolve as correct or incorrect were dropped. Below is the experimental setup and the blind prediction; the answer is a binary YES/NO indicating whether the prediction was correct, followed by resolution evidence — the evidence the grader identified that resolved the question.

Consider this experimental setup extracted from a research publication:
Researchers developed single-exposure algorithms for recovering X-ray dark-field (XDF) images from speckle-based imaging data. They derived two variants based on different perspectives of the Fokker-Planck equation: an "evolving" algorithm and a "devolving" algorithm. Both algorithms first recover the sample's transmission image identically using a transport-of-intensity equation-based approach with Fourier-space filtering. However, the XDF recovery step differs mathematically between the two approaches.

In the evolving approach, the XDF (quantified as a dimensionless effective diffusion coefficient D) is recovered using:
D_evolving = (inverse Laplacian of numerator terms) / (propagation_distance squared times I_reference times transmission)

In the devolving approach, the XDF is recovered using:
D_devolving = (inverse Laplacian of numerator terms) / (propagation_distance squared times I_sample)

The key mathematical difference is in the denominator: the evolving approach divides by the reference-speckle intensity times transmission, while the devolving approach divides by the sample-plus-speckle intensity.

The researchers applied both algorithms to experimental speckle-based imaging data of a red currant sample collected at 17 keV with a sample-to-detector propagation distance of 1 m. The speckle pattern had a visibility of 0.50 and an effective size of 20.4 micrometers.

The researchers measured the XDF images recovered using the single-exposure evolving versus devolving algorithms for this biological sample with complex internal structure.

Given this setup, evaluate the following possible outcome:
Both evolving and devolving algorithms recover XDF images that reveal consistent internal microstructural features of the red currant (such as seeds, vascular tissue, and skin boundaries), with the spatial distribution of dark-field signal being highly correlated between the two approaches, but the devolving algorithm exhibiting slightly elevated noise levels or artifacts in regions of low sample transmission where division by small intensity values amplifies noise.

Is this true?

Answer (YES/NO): NO